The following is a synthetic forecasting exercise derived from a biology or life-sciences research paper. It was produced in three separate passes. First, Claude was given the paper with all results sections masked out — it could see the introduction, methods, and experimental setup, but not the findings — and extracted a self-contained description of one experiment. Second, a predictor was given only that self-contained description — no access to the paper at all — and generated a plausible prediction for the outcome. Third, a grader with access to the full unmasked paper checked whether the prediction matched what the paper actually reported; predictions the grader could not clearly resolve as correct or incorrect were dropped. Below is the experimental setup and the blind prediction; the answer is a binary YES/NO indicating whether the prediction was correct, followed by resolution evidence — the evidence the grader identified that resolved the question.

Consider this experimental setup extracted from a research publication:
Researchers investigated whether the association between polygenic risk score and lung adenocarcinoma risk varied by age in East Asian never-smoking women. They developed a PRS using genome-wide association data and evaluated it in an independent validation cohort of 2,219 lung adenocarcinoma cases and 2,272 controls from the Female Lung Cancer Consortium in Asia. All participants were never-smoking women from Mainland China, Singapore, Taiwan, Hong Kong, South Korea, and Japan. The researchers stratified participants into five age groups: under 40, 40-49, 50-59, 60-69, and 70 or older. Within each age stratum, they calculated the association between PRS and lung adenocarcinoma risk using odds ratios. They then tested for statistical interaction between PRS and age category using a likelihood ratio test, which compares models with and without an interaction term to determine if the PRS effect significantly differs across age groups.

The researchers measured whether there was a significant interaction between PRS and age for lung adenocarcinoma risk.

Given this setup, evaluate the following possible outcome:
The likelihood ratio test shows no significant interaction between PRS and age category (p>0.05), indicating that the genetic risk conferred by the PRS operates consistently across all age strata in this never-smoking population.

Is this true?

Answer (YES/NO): NO